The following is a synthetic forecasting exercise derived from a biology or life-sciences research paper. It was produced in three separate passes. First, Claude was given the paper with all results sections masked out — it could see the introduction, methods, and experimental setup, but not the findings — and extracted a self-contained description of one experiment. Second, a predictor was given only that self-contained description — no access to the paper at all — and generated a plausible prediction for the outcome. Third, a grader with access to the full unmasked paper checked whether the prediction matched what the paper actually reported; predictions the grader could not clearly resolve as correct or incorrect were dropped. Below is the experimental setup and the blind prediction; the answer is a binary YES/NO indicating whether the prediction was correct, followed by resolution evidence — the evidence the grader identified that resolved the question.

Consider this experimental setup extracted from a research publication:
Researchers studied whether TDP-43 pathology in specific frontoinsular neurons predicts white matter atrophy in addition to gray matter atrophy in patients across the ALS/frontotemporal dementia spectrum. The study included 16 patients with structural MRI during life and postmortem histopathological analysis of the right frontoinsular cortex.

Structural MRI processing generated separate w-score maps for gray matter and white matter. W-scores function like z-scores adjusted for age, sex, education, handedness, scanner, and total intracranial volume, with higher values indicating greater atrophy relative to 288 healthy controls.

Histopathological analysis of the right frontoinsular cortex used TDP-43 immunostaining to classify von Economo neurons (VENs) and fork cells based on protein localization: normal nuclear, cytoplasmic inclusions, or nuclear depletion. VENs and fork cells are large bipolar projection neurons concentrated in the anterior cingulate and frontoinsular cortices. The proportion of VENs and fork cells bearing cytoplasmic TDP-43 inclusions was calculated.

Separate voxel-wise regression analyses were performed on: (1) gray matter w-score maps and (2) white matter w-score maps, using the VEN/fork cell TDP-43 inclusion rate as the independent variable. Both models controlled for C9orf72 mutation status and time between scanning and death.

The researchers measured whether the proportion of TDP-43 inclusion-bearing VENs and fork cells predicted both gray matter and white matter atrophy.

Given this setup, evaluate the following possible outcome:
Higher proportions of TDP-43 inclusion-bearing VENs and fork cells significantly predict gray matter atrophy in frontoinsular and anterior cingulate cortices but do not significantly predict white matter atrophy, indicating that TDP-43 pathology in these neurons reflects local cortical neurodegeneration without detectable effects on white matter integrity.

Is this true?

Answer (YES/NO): NO